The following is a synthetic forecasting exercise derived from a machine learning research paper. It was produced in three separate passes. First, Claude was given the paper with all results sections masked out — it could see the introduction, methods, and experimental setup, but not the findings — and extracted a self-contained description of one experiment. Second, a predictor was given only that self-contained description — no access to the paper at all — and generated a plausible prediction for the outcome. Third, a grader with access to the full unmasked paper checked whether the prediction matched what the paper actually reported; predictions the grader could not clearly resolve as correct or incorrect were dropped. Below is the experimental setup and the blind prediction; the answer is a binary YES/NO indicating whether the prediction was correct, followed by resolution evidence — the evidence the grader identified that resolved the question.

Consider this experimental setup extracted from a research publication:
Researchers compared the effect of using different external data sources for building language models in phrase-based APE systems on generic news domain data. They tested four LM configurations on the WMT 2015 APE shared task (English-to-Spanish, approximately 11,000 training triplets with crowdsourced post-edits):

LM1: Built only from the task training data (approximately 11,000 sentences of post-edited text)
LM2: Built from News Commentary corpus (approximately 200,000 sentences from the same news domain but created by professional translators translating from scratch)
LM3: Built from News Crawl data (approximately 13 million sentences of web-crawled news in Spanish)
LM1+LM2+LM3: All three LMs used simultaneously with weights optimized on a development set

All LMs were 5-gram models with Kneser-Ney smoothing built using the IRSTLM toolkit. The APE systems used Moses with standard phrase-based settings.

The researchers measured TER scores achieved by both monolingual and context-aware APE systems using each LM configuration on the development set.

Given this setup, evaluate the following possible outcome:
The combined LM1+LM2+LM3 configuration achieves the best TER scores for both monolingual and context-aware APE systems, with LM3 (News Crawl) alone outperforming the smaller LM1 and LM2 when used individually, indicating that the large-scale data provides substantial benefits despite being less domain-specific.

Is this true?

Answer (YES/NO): NO